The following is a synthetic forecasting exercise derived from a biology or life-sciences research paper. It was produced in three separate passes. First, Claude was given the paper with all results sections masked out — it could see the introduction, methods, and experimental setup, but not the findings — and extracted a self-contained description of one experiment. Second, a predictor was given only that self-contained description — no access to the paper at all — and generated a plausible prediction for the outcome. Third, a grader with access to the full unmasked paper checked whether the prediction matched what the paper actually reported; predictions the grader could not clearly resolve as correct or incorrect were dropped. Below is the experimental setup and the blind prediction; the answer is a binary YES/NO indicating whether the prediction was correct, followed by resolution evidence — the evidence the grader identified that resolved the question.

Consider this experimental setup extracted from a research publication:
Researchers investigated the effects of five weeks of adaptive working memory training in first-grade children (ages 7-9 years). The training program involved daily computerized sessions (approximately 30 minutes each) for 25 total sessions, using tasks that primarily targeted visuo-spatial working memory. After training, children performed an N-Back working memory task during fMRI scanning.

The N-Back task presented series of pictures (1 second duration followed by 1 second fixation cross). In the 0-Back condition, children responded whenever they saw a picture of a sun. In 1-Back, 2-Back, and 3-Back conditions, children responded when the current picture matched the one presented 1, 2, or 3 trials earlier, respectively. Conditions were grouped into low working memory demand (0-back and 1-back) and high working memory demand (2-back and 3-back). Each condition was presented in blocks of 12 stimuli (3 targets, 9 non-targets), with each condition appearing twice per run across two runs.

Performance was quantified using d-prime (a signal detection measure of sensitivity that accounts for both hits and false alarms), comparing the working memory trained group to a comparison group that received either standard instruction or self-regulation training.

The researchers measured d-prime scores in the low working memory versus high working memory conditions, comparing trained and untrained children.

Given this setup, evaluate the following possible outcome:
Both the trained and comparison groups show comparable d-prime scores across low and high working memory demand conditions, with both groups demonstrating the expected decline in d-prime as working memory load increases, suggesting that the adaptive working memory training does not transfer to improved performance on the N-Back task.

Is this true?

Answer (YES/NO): NO